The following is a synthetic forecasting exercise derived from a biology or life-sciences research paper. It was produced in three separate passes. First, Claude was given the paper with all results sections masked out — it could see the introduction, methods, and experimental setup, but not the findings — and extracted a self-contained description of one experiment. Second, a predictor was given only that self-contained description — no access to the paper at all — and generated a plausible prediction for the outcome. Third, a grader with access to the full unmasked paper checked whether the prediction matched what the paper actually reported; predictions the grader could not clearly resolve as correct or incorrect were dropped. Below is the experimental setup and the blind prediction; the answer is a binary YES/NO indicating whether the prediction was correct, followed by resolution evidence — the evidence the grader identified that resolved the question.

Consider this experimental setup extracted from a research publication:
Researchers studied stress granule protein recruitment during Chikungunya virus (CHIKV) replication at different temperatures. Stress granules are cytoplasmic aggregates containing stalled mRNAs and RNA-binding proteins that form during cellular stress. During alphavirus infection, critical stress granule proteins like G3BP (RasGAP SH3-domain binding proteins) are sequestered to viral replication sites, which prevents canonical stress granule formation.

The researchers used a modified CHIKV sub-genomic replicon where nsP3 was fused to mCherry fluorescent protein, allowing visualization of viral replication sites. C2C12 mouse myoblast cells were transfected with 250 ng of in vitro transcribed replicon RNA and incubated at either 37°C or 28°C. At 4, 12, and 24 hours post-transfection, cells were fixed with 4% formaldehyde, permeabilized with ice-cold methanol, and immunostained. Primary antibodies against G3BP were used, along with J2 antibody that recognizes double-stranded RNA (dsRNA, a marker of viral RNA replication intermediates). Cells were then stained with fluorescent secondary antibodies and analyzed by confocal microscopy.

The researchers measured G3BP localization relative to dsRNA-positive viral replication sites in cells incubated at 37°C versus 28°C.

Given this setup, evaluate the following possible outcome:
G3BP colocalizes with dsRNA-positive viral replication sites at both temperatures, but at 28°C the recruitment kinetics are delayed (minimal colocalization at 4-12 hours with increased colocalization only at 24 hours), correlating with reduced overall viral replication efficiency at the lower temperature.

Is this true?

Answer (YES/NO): NO